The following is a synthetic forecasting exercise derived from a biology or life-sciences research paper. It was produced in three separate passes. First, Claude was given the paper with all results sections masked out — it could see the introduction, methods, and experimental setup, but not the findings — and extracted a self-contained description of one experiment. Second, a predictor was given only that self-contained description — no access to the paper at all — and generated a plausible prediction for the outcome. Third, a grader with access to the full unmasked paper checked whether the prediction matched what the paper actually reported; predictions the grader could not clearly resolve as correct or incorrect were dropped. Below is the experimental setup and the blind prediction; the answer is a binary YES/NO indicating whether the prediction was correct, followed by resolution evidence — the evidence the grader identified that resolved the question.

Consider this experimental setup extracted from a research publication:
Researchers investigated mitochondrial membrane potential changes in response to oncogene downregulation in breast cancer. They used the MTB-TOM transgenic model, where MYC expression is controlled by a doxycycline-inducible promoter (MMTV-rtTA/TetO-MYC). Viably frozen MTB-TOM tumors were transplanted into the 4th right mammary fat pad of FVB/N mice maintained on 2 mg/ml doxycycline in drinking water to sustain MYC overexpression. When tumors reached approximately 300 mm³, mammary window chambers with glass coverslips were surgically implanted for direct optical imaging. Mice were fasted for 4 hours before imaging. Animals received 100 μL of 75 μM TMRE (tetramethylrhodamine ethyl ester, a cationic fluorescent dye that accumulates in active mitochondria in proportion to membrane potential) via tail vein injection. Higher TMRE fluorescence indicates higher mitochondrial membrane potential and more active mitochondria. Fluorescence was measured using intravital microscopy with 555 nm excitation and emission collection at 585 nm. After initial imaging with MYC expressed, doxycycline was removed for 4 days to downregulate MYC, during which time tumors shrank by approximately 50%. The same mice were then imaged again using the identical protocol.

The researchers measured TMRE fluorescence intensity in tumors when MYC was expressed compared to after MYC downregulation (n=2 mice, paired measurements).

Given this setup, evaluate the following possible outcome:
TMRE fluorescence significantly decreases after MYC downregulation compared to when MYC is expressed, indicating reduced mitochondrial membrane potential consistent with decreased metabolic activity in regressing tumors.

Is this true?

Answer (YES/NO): YES